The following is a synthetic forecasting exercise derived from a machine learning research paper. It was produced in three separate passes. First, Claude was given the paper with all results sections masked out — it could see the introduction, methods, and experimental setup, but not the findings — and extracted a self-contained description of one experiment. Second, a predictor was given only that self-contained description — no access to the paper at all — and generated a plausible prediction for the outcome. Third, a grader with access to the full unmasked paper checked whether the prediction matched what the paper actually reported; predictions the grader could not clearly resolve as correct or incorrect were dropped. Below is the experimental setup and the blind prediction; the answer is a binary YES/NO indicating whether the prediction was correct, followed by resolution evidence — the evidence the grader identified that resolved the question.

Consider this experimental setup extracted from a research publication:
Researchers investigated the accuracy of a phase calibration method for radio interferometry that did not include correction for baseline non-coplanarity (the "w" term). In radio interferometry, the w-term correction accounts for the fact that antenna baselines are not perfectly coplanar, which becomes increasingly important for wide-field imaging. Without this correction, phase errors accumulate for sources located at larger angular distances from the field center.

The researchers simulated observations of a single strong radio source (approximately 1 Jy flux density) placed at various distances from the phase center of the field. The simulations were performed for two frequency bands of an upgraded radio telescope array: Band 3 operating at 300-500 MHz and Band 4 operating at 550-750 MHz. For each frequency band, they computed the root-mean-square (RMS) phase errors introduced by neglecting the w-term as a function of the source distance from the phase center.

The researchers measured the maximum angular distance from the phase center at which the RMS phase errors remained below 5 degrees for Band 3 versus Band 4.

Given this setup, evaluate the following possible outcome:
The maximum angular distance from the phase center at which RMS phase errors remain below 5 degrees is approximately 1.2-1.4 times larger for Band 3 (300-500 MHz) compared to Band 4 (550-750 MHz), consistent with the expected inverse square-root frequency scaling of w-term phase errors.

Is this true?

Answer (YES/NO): NO